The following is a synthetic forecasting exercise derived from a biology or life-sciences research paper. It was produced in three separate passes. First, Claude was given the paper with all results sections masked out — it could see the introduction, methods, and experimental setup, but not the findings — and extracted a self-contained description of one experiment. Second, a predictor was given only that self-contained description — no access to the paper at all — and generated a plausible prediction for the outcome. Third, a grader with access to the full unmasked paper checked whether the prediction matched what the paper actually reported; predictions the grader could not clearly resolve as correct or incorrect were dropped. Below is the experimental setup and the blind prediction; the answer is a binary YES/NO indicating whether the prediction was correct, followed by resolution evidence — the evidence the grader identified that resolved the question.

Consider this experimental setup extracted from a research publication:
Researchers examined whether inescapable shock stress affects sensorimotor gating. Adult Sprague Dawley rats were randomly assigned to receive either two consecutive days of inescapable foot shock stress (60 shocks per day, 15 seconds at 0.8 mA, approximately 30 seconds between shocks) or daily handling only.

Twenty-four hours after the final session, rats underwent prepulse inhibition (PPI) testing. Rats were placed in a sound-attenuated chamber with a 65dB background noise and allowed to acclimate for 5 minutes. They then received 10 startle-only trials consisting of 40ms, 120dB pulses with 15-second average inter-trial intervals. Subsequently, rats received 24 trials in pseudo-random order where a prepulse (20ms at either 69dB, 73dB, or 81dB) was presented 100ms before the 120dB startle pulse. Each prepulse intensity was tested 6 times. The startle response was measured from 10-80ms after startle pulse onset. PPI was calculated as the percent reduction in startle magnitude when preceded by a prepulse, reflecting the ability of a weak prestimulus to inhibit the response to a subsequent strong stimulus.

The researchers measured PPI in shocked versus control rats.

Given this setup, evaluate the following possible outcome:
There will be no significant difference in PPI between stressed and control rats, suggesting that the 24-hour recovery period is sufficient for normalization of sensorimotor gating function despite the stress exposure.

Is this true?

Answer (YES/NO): NO